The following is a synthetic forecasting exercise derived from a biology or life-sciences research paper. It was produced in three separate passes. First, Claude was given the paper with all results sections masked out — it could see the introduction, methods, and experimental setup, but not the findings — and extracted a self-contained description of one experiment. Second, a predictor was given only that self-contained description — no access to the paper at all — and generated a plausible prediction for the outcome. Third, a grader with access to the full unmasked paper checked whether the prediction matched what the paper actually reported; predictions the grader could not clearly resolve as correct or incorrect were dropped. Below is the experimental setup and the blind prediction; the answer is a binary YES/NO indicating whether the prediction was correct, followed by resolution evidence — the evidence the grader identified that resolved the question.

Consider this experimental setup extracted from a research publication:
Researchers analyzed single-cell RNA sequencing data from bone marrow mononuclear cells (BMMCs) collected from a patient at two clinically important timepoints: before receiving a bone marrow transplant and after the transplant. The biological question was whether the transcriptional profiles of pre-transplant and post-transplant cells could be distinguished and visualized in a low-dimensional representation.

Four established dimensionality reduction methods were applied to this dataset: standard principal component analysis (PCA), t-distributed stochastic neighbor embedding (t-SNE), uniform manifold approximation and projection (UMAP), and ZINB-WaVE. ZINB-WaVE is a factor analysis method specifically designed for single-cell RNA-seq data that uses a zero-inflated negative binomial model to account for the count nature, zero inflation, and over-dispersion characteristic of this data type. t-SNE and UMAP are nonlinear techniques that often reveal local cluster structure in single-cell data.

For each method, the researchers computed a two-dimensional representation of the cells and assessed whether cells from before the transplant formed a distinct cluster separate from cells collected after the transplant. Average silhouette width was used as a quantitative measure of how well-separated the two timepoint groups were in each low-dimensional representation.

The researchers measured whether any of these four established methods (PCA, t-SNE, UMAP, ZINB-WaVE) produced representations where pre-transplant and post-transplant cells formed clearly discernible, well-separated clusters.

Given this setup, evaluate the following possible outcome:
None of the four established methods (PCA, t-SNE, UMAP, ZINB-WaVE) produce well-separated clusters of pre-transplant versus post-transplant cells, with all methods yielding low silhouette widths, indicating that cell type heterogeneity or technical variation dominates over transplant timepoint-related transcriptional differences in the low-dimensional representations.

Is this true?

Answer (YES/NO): NO